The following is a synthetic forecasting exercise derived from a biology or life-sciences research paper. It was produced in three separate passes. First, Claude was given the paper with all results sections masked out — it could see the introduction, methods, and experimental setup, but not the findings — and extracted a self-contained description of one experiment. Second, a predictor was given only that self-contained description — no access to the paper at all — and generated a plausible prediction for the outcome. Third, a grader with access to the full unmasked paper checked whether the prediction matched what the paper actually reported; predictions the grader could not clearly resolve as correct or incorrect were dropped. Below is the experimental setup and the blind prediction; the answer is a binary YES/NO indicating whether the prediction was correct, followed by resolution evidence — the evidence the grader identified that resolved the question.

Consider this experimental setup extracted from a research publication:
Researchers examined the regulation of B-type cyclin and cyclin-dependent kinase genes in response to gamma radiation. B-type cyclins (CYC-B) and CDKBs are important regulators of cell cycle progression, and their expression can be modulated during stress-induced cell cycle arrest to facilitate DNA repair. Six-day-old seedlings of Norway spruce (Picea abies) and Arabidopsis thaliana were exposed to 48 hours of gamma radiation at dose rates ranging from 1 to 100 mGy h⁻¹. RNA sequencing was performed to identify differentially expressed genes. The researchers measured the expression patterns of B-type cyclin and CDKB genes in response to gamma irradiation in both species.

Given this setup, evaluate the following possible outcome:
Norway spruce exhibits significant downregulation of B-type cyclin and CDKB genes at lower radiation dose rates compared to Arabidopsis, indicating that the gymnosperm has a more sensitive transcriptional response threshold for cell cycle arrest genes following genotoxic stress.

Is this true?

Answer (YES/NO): NO